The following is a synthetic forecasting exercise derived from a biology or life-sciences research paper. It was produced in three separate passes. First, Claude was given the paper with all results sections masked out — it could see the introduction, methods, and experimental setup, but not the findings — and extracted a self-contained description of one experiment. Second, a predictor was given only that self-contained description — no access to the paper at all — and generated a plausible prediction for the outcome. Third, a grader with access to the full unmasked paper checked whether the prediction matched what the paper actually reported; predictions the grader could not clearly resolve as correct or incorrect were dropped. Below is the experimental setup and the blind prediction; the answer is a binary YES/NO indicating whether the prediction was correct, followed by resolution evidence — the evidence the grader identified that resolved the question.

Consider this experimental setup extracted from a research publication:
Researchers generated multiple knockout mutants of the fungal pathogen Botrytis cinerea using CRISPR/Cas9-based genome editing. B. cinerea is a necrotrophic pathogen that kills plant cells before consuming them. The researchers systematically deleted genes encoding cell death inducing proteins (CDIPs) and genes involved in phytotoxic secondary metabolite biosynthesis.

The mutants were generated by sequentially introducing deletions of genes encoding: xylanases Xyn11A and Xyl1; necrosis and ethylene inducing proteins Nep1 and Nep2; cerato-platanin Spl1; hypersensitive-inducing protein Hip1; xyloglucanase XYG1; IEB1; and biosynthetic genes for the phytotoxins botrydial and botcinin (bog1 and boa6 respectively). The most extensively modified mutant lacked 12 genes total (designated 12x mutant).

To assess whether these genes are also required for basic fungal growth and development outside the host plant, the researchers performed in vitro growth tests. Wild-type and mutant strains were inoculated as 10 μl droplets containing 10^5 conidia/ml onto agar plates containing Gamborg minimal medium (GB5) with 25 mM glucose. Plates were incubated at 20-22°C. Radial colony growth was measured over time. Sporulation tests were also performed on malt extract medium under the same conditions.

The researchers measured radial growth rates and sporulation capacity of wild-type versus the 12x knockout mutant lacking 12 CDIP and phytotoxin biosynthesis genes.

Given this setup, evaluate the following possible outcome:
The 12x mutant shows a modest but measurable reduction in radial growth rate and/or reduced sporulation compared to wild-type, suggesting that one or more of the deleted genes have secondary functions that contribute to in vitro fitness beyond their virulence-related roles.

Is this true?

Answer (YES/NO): NO